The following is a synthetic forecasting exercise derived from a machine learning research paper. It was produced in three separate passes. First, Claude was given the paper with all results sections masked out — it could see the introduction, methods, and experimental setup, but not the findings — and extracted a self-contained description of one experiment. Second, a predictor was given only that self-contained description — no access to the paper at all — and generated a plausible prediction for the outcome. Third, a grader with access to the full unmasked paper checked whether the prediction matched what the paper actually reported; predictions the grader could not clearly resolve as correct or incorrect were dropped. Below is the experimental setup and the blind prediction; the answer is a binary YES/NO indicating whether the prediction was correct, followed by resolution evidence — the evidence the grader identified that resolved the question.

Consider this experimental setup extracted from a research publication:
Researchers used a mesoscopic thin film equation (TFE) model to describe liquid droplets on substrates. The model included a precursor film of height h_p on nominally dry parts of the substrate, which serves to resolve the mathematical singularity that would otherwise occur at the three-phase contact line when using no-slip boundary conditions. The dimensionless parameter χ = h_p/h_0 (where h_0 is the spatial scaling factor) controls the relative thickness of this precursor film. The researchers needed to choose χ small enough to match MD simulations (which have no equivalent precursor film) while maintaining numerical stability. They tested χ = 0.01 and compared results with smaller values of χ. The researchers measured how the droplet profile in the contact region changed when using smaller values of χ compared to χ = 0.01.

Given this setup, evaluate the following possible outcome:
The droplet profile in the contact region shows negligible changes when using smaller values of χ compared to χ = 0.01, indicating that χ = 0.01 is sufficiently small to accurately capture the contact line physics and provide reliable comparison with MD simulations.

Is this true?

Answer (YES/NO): YES